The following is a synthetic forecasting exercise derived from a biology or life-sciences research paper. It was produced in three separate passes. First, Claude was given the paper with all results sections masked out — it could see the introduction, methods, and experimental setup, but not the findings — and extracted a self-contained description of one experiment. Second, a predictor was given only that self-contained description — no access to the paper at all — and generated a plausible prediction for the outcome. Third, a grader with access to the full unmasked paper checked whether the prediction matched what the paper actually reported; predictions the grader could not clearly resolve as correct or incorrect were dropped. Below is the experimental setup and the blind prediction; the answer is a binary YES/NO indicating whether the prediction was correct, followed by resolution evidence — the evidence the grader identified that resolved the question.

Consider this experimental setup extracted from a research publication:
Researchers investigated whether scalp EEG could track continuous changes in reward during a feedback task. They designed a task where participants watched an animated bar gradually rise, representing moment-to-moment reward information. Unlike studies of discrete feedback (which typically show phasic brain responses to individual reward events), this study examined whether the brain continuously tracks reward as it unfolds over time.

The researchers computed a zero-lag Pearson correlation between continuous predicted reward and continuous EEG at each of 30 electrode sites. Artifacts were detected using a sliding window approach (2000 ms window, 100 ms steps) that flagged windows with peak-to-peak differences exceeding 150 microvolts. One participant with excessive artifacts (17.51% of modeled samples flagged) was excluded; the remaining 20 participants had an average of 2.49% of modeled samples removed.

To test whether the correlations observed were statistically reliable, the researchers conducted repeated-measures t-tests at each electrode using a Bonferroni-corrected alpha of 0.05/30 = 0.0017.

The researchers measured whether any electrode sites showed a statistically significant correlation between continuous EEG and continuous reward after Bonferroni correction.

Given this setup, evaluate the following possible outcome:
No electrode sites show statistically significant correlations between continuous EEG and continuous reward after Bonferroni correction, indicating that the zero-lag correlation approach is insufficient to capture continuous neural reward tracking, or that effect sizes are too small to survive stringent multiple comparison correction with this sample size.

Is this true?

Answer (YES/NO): NO